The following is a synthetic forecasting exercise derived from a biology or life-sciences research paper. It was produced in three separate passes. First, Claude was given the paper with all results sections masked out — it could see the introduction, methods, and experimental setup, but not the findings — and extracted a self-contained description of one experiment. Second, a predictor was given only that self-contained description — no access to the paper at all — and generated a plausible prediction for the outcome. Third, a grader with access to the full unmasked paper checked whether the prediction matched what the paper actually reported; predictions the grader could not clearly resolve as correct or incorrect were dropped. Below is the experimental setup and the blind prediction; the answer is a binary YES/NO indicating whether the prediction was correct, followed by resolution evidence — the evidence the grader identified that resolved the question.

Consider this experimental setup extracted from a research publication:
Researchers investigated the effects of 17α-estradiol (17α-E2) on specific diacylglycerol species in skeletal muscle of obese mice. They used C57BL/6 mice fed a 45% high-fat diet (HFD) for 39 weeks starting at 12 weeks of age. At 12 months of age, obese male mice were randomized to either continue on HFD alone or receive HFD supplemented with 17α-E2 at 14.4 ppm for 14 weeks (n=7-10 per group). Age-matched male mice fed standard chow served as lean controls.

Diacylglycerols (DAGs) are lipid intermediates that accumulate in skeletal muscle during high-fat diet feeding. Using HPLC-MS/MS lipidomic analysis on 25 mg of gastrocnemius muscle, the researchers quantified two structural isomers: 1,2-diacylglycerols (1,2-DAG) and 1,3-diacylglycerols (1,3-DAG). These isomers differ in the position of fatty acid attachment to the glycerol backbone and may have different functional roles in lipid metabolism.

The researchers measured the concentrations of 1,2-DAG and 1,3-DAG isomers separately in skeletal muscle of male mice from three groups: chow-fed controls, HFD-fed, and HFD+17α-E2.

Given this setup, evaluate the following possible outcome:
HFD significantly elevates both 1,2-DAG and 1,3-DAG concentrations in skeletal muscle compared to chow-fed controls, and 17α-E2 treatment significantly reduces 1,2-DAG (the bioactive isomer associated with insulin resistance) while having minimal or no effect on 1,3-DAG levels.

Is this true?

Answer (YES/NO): NO